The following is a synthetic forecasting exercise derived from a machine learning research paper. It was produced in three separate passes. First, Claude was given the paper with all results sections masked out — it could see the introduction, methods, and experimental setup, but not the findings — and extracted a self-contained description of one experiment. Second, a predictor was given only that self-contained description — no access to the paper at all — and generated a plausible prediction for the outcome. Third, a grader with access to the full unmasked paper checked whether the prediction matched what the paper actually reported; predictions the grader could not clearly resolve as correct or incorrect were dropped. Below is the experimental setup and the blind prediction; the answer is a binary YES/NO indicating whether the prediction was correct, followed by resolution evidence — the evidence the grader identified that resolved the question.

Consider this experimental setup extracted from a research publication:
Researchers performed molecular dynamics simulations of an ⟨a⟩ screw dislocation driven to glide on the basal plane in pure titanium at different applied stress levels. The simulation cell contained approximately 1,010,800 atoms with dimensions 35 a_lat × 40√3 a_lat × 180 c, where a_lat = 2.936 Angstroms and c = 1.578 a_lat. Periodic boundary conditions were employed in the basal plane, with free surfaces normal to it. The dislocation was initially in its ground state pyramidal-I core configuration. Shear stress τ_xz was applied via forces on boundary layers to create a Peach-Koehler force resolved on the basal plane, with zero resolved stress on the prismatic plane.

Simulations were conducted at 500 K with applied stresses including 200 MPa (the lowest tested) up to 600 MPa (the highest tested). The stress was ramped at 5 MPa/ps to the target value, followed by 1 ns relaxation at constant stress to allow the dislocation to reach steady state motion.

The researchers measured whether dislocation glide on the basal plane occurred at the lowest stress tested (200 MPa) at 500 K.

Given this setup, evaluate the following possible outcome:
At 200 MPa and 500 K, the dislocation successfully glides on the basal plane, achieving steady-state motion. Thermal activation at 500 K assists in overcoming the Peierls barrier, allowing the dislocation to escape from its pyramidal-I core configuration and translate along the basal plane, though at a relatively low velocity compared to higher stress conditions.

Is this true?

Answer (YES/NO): NO